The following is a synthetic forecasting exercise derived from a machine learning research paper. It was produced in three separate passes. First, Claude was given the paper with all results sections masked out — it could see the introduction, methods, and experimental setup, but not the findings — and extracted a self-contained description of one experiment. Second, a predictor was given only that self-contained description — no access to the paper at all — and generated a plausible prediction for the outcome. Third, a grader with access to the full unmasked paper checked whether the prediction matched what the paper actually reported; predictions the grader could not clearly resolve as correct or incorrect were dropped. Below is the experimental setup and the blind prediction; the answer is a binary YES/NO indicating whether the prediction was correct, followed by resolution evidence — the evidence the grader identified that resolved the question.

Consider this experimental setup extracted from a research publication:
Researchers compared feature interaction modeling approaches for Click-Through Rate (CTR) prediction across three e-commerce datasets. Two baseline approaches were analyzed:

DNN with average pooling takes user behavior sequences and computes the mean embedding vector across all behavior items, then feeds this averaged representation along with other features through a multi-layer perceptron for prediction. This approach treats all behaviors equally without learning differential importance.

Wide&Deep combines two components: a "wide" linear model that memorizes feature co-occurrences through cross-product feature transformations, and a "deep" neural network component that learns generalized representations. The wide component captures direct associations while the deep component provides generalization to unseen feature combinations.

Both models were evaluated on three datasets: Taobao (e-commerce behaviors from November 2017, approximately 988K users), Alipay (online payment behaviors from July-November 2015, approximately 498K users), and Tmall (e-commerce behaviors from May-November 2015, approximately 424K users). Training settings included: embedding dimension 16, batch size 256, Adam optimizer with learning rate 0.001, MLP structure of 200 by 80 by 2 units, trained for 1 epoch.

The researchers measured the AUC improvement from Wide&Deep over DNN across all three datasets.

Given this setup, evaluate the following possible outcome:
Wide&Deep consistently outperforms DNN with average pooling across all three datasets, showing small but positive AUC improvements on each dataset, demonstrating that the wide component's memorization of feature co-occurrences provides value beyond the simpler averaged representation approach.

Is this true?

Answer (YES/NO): YES